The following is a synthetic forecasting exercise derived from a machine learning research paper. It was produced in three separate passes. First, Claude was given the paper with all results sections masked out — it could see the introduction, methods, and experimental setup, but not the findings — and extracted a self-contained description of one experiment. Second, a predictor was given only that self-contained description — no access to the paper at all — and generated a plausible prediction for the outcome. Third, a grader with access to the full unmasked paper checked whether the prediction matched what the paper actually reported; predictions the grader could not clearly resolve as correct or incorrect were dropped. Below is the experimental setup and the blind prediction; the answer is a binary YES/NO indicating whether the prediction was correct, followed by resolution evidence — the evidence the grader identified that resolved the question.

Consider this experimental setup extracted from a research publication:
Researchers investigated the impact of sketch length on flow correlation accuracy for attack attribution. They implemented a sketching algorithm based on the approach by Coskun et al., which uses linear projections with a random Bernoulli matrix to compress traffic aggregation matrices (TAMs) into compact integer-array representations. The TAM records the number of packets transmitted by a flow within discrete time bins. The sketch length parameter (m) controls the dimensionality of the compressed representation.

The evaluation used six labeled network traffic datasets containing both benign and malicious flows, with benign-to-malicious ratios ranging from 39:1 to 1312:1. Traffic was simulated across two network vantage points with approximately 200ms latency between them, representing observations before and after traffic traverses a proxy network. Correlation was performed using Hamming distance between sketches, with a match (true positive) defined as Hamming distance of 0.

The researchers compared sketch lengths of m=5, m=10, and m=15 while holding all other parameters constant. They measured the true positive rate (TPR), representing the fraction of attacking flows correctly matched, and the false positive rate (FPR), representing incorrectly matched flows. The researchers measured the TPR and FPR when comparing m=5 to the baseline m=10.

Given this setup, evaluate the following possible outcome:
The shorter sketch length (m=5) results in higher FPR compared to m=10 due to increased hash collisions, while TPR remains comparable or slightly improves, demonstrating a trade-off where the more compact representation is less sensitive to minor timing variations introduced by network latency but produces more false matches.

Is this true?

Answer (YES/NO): YES